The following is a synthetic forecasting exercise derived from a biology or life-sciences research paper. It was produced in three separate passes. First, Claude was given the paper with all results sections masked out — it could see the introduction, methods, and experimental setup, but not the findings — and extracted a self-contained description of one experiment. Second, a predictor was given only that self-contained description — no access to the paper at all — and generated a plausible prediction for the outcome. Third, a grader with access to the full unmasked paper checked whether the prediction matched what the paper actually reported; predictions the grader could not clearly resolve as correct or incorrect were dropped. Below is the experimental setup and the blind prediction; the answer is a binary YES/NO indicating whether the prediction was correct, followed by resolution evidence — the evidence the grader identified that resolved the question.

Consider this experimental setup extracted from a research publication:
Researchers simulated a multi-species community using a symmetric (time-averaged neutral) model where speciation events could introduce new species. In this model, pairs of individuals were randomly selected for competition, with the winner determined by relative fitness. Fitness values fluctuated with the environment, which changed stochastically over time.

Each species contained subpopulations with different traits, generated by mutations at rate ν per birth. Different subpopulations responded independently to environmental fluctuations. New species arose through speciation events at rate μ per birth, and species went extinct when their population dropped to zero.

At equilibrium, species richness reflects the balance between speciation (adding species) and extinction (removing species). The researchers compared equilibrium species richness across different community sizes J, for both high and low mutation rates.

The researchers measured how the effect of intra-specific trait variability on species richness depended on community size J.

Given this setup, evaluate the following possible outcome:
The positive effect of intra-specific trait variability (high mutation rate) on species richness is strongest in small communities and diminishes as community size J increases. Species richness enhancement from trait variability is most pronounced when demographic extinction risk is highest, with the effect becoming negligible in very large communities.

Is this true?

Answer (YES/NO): NO